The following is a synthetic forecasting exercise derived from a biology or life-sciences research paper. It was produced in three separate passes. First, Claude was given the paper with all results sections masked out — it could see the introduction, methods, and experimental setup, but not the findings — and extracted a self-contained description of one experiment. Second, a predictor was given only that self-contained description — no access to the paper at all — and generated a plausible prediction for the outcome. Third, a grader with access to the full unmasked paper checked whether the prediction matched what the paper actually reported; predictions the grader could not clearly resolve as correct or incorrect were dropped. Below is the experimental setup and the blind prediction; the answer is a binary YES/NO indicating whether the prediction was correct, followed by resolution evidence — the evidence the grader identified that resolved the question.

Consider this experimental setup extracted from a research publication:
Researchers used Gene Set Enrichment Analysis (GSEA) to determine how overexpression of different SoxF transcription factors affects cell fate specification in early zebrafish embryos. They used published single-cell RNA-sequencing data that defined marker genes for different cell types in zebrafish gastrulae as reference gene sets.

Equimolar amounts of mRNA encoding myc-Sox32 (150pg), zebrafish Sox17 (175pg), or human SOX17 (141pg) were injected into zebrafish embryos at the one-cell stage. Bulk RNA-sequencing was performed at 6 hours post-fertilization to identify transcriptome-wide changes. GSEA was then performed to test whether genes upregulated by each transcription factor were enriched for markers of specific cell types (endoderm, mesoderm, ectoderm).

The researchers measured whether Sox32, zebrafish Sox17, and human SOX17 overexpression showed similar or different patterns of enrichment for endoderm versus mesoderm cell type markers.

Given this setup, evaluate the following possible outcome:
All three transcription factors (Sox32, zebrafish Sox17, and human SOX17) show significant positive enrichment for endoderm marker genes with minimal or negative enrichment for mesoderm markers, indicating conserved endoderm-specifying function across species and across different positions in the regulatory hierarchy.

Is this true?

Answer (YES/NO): NO